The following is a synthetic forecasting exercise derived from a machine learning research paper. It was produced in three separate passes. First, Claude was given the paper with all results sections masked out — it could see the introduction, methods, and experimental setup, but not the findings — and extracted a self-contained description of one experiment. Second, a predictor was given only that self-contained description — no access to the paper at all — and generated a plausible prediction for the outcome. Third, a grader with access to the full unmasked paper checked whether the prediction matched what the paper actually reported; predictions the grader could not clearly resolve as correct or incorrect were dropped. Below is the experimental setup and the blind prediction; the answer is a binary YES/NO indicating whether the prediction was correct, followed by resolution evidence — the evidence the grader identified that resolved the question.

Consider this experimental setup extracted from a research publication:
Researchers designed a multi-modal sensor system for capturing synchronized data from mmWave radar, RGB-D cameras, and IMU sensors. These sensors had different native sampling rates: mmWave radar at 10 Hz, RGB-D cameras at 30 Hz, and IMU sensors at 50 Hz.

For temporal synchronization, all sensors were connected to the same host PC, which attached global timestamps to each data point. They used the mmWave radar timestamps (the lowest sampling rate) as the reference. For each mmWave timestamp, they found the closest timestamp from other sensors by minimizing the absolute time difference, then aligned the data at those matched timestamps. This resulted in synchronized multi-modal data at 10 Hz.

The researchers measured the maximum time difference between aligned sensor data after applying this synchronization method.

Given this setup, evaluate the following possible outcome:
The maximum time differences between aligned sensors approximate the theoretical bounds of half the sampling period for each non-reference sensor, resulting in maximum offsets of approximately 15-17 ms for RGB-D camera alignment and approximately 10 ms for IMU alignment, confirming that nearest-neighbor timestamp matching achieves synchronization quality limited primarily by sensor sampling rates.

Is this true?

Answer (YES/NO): NO